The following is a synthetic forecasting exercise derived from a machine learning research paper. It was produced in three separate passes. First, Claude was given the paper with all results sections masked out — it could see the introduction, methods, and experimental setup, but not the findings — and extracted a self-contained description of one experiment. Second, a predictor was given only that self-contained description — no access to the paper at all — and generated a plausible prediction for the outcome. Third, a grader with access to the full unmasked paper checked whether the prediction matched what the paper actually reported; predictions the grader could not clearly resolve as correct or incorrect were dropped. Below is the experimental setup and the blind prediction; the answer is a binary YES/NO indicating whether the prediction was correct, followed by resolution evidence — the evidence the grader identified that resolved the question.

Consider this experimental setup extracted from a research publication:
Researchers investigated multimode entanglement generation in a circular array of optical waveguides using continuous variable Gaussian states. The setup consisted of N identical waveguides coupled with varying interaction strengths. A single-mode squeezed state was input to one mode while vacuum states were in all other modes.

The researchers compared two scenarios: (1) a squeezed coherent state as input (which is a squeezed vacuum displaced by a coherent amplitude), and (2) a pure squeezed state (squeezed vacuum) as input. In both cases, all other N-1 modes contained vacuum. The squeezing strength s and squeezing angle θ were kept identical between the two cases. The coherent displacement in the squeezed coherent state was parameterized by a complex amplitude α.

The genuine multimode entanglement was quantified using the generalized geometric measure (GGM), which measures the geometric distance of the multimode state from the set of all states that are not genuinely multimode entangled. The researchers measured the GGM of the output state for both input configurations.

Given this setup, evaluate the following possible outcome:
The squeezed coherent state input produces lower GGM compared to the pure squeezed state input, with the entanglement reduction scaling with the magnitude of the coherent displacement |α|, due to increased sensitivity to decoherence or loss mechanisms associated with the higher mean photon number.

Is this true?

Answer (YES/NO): NO